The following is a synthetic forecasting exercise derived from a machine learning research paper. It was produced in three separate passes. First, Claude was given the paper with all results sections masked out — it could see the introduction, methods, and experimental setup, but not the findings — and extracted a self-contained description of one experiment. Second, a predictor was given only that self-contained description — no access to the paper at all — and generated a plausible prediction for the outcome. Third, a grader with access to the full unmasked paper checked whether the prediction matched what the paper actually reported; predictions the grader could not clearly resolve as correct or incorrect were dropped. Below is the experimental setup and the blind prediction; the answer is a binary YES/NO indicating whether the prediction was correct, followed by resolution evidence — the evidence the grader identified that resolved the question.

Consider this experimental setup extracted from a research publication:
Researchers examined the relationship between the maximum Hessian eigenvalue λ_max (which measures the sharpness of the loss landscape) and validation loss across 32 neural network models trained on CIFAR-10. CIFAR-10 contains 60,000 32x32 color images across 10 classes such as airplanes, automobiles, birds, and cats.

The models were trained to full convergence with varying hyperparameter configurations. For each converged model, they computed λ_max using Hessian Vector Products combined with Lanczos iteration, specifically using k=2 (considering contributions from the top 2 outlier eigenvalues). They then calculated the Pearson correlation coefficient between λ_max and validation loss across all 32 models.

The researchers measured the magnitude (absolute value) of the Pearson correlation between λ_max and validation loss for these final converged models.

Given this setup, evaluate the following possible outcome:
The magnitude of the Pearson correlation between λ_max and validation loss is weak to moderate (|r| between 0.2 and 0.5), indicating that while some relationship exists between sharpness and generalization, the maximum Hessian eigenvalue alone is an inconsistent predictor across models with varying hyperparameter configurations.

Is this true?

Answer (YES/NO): NO